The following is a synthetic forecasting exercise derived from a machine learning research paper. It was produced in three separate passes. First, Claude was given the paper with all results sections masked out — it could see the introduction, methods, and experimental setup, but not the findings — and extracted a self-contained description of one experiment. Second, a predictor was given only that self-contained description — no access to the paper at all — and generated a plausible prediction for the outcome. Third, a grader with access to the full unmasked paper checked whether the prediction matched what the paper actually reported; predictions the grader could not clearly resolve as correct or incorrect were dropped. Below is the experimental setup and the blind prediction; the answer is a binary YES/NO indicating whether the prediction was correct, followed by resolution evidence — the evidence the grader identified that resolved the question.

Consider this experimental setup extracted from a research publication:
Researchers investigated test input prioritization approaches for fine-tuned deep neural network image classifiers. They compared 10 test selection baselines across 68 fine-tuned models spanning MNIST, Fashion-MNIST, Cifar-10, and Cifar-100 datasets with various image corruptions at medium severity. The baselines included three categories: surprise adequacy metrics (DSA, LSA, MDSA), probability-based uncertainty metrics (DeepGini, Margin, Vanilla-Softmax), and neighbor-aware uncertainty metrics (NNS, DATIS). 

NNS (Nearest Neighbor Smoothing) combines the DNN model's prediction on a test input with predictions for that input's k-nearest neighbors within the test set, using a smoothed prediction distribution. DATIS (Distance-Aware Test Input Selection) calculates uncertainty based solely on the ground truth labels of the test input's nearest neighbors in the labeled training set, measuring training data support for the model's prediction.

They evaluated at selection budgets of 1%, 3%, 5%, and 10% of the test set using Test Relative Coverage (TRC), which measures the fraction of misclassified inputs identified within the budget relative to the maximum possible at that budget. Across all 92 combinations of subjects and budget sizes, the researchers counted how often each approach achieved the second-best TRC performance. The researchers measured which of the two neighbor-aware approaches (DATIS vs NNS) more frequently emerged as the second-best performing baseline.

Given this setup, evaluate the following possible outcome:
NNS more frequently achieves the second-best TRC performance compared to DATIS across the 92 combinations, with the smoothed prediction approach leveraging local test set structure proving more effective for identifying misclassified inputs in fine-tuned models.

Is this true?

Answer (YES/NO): NO